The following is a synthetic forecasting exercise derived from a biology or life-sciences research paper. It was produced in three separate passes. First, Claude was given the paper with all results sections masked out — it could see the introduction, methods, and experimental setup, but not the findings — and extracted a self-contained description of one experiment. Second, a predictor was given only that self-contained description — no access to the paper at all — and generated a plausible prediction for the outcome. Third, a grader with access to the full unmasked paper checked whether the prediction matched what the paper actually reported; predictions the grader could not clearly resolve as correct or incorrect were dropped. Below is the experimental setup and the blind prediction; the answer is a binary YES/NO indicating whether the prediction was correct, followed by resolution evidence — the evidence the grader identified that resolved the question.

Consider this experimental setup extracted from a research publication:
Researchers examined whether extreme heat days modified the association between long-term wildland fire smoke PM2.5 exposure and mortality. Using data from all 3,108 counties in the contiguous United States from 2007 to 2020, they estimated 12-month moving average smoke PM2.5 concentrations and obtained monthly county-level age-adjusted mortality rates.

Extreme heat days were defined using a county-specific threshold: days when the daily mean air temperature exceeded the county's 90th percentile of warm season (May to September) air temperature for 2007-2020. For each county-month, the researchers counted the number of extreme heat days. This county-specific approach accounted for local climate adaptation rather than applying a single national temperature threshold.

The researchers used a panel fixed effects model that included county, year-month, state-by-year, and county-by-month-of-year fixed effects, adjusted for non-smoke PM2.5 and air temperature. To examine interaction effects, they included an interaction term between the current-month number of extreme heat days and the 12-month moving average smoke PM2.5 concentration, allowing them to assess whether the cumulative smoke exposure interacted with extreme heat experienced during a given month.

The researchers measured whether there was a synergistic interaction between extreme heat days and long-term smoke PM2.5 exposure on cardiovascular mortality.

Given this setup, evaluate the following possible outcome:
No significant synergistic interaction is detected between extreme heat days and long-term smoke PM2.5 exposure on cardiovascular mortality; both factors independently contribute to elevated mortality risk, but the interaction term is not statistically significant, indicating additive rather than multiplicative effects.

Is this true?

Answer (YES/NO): NO